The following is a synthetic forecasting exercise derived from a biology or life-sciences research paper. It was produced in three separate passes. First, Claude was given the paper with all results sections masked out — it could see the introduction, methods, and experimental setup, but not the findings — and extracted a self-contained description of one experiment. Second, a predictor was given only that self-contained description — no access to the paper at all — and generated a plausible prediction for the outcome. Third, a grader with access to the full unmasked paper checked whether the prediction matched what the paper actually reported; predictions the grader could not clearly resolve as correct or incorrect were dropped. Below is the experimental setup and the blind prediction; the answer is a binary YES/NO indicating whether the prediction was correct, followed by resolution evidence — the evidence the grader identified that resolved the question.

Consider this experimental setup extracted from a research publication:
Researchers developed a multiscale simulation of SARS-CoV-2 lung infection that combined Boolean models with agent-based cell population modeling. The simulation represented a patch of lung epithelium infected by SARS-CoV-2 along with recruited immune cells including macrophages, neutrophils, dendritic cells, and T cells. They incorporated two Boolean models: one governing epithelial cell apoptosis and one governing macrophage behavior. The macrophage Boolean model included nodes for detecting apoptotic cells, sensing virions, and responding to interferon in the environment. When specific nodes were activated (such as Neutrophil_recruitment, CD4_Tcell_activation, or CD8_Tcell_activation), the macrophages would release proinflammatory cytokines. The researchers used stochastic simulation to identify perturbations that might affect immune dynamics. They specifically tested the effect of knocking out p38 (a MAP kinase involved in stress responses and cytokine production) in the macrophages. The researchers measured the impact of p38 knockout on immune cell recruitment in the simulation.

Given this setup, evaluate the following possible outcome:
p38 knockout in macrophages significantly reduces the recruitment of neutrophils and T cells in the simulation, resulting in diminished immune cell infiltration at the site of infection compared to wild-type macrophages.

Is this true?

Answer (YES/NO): NO